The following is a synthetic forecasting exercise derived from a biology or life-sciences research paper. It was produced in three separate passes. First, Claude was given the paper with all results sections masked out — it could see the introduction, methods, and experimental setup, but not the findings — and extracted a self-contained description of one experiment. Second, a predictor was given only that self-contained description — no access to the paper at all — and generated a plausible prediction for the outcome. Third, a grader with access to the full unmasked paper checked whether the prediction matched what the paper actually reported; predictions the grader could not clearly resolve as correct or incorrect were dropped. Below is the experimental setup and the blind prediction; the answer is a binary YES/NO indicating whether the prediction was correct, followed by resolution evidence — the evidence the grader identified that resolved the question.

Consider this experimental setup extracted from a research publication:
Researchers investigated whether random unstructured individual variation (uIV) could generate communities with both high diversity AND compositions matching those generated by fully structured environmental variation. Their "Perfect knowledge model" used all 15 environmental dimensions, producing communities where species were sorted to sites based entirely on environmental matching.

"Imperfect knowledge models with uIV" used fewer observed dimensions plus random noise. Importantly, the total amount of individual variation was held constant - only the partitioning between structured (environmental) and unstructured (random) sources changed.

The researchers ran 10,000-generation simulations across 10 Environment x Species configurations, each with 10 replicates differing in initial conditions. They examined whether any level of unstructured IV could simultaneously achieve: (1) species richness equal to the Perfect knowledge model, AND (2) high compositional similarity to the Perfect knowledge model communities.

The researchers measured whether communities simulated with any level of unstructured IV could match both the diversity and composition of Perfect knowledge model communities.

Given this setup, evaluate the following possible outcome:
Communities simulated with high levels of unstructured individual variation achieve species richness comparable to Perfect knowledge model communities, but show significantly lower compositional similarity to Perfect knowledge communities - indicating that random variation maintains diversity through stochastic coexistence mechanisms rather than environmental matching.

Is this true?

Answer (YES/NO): NO